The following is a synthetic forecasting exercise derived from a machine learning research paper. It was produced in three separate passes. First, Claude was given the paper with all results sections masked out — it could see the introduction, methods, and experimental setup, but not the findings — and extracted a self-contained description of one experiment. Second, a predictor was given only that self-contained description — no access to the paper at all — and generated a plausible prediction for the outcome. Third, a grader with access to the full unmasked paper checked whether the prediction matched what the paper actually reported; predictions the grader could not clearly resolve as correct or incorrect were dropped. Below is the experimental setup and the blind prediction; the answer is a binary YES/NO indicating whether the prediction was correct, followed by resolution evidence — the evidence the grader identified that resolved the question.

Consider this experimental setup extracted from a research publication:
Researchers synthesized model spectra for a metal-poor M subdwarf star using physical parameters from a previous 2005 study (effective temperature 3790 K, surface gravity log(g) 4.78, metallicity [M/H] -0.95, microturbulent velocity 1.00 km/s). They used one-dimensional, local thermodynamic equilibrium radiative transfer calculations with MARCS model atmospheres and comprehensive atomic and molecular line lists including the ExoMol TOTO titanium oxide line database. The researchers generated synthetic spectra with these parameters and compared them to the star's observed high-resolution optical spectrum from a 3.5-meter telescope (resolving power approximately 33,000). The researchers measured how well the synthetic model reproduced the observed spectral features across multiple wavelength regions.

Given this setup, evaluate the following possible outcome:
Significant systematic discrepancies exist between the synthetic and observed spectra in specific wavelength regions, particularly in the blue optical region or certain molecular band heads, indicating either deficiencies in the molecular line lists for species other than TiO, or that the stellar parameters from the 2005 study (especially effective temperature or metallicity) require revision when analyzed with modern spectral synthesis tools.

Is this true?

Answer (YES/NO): NO